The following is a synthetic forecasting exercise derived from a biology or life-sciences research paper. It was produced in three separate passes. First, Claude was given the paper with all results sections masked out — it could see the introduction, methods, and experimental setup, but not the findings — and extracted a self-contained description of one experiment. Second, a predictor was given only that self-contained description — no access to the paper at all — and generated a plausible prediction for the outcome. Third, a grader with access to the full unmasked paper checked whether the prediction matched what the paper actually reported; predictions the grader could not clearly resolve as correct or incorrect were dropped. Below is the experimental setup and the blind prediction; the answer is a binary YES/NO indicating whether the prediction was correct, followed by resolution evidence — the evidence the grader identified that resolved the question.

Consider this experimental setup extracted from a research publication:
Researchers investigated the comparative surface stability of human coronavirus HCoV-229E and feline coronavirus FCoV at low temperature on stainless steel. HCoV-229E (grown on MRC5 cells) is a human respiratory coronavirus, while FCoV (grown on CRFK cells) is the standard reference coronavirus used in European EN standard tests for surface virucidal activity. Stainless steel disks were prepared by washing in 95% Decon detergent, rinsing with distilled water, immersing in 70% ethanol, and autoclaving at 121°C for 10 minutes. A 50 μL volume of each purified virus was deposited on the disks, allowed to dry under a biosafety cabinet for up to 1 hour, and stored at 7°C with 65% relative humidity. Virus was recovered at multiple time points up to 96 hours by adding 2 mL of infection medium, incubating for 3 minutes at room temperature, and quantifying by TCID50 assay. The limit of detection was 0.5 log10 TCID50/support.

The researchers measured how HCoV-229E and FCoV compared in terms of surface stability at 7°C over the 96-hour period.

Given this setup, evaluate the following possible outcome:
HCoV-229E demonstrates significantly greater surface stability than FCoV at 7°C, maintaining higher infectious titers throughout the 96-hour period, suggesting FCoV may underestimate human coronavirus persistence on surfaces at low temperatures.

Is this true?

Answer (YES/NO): NO